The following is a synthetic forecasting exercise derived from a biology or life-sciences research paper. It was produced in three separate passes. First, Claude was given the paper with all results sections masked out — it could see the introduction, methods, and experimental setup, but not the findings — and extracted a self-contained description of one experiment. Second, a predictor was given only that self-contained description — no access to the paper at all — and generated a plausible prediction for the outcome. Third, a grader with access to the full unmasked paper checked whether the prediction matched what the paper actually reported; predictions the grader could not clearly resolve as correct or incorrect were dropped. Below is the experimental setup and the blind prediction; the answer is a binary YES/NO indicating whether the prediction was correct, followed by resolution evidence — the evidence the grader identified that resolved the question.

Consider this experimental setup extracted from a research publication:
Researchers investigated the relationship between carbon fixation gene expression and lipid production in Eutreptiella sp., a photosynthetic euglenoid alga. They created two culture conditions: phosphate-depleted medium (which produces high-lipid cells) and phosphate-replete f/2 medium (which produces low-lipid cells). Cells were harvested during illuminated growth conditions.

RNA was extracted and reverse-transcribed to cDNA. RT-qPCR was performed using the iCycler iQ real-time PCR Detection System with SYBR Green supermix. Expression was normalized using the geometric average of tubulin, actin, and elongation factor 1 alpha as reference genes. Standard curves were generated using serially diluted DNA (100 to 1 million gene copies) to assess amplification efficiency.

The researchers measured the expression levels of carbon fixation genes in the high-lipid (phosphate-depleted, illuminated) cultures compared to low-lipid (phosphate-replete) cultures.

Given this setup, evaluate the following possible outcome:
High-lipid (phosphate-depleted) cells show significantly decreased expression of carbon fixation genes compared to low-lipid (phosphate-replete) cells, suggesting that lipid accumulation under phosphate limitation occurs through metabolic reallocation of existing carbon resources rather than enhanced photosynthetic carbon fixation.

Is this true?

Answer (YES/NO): NO